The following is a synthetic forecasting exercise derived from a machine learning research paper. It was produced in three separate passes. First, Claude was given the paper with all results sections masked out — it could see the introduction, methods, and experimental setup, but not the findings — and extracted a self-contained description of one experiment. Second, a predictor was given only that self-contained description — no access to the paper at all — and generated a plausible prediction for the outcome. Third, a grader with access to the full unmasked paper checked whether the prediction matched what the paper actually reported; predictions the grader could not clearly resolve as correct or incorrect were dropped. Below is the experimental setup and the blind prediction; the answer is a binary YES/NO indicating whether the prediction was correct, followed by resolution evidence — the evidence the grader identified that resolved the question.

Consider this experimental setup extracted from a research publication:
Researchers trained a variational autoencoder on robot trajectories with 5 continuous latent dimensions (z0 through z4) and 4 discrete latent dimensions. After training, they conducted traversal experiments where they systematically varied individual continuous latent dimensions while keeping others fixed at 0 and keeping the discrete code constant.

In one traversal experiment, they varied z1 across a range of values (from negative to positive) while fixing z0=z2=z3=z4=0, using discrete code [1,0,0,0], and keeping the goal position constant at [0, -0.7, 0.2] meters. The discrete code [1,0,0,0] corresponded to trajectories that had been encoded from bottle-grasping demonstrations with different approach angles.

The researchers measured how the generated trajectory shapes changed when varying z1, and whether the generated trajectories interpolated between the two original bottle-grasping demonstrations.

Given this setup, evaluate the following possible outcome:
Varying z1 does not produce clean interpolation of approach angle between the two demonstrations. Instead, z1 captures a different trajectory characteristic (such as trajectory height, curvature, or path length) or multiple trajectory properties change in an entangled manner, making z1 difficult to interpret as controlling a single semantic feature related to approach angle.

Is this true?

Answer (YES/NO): YES